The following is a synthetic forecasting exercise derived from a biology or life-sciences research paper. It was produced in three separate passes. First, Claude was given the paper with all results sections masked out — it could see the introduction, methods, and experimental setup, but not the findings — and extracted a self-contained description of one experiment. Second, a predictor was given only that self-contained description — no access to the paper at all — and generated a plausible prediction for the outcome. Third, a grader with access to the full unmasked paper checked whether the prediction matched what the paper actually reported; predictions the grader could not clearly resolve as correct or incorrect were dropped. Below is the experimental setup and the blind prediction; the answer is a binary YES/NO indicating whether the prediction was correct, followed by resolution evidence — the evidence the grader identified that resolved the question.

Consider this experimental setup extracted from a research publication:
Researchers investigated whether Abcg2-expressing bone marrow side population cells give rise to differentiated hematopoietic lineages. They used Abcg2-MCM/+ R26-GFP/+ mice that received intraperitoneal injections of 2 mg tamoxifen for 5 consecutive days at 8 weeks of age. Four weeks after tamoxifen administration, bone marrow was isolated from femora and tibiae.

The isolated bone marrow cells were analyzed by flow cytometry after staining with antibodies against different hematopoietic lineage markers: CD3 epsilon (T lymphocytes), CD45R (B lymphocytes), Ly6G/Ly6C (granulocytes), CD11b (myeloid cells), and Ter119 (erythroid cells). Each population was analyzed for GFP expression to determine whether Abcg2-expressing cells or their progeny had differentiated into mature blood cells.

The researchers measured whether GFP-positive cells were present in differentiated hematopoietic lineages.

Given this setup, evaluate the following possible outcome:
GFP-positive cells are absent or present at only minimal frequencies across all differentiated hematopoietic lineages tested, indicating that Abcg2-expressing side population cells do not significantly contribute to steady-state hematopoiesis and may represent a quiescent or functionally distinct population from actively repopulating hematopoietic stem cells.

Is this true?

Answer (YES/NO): NO